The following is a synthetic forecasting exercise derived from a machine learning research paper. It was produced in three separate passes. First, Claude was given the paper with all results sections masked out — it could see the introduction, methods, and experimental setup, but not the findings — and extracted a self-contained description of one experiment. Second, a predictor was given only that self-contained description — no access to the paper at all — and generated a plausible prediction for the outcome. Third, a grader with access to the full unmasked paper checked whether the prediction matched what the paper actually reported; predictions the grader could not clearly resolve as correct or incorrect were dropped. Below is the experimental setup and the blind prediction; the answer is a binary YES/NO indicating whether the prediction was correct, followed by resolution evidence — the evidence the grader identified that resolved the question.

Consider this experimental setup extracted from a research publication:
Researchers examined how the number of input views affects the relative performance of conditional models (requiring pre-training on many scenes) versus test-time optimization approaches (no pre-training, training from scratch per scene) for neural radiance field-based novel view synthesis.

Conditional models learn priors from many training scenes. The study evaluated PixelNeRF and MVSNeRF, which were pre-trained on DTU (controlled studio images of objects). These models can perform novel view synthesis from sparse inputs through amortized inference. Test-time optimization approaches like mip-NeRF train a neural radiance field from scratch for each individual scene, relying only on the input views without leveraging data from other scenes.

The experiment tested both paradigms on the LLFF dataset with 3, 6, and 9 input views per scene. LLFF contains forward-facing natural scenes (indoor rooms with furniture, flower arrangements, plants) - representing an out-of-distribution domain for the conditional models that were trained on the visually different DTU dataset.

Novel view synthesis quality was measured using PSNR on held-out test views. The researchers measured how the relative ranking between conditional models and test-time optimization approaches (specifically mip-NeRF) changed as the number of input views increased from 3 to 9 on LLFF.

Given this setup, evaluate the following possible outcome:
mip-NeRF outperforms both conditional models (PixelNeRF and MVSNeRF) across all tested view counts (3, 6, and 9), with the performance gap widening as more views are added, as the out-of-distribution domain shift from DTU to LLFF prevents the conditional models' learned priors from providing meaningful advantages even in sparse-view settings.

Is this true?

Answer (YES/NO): NO